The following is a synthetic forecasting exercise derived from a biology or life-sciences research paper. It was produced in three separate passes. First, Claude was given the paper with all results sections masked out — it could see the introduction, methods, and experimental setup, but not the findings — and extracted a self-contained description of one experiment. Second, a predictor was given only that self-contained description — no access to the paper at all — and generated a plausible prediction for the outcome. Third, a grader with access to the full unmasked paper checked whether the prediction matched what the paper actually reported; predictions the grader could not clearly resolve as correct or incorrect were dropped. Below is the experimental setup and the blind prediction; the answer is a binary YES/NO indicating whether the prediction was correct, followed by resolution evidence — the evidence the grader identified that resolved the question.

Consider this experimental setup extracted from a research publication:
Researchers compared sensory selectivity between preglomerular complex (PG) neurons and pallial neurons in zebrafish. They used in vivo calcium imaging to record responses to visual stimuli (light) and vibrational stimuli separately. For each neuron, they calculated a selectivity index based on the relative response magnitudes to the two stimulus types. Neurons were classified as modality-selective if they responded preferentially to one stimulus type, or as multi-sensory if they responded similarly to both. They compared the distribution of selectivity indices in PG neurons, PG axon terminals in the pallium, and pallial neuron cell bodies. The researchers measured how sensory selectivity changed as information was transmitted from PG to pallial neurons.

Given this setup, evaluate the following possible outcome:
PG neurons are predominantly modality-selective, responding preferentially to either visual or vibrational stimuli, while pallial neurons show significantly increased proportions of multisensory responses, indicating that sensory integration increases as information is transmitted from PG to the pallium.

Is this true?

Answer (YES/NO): YES